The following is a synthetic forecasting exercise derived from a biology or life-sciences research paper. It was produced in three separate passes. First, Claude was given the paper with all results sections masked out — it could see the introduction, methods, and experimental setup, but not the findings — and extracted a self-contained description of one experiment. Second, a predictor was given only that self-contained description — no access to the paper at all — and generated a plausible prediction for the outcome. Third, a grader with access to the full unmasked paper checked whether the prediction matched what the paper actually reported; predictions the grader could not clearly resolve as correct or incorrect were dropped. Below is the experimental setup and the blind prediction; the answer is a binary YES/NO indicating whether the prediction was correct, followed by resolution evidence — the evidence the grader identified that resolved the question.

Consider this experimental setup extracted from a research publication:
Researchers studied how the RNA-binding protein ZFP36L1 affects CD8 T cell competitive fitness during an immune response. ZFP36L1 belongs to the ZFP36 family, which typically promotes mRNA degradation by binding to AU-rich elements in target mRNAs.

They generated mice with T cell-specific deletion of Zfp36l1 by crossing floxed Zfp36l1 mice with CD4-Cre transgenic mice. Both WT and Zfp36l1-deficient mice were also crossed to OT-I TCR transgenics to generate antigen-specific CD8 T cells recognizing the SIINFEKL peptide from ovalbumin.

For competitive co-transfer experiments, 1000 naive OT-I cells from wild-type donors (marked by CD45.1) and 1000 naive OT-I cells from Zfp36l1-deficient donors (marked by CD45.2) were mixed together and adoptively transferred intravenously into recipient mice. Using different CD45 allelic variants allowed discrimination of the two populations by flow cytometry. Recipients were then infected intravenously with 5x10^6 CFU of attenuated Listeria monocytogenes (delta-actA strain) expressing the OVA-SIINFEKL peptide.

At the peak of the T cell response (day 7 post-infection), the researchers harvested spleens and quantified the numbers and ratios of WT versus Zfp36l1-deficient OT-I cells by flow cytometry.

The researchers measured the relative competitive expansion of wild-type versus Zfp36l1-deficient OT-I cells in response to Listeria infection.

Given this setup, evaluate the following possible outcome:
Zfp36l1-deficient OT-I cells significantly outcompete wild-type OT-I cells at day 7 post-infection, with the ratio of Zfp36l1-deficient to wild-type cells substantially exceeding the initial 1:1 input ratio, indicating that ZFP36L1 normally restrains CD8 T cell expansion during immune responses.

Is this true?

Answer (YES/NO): NO